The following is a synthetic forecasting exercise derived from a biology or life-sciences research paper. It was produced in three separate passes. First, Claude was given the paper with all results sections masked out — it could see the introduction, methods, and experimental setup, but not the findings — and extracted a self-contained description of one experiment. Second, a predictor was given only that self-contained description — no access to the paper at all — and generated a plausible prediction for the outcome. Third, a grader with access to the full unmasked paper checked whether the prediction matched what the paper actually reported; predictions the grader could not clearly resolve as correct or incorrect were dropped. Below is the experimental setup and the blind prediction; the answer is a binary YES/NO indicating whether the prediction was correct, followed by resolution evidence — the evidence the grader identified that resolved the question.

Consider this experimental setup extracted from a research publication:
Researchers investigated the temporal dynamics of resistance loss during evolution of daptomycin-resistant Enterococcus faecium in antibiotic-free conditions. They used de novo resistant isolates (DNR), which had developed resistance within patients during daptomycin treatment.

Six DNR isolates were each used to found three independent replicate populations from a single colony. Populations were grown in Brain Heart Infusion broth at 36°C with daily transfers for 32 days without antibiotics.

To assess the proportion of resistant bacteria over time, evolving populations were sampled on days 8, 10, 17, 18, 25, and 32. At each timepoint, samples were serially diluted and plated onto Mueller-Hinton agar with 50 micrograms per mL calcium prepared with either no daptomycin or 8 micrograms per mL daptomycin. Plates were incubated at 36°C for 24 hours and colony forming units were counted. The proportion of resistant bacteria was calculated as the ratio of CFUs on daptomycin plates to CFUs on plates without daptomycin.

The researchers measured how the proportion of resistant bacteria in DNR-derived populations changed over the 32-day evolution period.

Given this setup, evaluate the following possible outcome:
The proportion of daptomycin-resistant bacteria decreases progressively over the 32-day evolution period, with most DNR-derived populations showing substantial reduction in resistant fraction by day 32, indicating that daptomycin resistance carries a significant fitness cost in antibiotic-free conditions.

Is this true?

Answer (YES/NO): NO